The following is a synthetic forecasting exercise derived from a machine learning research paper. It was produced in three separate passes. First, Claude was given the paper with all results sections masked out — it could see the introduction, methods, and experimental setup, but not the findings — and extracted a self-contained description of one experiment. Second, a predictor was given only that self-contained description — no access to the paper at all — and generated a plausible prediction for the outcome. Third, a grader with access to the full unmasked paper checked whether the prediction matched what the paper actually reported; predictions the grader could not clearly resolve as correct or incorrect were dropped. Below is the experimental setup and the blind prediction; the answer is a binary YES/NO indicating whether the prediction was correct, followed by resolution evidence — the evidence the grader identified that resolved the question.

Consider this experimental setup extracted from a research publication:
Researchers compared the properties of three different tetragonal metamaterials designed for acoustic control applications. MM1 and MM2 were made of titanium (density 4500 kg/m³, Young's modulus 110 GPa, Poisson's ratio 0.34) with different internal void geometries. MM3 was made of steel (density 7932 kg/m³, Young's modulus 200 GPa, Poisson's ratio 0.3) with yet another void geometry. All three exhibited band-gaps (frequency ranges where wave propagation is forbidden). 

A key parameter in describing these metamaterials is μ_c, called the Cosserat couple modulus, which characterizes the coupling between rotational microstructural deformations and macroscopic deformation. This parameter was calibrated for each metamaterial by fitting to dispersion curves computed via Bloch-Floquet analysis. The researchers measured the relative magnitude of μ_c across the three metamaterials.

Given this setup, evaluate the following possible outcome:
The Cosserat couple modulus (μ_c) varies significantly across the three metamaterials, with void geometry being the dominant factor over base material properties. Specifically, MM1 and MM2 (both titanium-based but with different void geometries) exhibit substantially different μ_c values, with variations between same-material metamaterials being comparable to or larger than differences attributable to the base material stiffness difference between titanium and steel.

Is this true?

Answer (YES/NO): NO